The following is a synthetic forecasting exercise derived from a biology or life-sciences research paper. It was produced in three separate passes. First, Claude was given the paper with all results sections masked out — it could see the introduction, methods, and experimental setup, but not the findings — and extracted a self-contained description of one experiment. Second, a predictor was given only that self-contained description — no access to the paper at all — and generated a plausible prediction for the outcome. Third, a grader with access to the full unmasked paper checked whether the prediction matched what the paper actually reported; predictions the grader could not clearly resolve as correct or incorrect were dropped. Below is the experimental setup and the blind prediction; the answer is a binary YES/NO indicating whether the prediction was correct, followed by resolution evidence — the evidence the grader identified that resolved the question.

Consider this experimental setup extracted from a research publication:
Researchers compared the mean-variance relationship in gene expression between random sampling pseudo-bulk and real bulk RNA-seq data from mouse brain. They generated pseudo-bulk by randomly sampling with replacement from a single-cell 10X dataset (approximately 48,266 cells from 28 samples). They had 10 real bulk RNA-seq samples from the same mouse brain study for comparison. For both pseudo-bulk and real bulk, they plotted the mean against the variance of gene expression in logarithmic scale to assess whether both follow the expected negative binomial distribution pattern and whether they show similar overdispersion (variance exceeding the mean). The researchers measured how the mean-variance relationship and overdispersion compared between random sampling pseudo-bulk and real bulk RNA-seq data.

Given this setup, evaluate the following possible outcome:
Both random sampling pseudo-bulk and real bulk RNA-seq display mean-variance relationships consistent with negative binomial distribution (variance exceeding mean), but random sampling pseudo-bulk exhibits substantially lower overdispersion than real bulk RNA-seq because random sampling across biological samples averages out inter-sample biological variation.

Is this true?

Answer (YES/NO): YES